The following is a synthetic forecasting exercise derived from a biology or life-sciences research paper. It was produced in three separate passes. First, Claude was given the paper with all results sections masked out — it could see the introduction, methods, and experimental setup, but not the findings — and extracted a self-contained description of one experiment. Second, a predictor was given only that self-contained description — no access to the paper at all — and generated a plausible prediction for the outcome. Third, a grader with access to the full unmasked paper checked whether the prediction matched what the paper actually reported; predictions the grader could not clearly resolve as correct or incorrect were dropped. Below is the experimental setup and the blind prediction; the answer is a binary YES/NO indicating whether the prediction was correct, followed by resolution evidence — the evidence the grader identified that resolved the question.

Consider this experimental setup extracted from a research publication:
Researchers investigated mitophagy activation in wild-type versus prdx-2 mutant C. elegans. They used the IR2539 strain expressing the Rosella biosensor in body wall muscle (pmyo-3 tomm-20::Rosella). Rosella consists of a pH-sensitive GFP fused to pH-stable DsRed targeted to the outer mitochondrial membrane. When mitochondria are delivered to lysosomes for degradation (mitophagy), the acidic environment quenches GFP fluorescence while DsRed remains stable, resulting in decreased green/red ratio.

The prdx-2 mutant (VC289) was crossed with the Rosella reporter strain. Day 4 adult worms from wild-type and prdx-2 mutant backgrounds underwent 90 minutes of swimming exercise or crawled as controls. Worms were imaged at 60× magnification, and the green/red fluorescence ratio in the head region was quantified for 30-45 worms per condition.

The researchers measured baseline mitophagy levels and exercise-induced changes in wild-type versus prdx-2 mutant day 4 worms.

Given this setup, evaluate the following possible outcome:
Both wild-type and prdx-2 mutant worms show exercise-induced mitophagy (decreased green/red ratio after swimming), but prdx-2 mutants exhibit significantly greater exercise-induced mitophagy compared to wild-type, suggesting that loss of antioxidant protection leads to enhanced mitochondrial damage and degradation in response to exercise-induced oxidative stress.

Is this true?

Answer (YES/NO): NO